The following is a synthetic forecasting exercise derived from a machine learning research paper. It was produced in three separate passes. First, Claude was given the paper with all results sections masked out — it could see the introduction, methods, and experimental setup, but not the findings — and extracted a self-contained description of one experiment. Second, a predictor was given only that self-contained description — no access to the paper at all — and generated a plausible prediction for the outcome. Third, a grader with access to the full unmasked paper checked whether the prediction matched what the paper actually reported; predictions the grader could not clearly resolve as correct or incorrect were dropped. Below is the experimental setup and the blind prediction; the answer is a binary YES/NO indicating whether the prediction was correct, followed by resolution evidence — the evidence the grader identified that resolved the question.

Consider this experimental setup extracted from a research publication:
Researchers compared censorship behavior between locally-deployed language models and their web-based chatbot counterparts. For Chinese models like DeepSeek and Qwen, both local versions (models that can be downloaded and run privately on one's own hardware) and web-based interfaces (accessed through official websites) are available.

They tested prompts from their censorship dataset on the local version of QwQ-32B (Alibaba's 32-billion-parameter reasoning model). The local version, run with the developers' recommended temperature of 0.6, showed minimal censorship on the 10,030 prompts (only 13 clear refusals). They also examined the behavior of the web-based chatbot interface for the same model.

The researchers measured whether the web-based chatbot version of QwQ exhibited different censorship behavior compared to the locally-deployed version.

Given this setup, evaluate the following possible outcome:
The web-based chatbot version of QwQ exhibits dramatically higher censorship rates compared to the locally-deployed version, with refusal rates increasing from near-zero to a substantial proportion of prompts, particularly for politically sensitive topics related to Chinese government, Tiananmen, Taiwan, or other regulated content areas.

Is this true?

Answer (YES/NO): YES